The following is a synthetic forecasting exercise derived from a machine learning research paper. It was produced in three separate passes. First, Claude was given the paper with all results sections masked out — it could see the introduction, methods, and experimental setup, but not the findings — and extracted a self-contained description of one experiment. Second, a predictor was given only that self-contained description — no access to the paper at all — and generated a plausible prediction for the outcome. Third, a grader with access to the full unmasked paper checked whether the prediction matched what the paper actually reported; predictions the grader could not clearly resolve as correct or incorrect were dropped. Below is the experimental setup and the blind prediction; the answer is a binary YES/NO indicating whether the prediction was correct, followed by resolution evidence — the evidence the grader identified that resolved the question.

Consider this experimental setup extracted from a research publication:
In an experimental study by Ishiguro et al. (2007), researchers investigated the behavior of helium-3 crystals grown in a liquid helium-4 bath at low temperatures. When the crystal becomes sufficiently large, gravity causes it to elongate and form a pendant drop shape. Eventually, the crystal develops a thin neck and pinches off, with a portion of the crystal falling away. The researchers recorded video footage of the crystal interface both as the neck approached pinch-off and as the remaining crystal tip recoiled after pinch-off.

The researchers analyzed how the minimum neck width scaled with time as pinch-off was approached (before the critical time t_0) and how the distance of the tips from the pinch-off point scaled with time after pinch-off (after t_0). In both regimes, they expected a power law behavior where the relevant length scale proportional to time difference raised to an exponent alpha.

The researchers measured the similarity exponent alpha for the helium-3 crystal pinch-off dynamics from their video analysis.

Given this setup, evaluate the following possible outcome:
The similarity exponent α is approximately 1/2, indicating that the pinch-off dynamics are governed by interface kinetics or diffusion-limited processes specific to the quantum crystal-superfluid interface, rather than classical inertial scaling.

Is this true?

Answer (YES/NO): NO